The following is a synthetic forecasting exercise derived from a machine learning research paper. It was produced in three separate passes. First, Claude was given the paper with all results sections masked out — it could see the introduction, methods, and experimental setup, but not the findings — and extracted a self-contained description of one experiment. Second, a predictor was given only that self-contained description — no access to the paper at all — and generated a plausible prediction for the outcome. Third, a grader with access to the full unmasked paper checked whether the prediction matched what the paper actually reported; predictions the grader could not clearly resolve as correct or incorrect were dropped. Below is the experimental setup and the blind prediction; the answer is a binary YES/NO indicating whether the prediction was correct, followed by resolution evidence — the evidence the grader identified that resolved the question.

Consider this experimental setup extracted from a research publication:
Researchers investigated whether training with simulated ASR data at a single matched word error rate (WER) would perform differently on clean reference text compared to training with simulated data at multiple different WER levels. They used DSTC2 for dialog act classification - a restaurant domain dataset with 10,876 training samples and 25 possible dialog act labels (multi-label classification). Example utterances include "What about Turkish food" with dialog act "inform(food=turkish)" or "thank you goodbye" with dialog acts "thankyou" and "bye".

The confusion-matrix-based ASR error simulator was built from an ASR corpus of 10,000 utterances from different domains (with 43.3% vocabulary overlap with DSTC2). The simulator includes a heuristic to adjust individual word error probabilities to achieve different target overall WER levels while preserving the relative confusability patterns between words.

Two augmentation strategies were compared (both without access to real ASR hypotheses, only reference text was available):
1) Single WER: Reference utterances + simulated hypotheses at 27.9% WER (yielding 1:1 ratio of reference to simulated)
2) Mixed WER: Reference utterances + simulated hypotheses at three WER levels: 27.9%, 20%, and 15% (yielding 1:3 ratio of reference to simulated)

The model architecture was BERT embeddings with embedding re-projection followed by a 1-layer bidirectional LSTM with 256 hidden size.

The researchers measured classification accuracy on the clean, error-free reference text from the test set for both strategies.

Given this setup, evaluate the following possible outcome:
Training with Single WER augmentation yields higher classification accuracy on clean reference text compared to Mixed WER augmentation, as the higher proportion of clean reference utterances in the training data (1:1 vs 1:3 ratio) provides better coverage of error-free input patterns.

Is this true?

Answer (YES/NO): NO